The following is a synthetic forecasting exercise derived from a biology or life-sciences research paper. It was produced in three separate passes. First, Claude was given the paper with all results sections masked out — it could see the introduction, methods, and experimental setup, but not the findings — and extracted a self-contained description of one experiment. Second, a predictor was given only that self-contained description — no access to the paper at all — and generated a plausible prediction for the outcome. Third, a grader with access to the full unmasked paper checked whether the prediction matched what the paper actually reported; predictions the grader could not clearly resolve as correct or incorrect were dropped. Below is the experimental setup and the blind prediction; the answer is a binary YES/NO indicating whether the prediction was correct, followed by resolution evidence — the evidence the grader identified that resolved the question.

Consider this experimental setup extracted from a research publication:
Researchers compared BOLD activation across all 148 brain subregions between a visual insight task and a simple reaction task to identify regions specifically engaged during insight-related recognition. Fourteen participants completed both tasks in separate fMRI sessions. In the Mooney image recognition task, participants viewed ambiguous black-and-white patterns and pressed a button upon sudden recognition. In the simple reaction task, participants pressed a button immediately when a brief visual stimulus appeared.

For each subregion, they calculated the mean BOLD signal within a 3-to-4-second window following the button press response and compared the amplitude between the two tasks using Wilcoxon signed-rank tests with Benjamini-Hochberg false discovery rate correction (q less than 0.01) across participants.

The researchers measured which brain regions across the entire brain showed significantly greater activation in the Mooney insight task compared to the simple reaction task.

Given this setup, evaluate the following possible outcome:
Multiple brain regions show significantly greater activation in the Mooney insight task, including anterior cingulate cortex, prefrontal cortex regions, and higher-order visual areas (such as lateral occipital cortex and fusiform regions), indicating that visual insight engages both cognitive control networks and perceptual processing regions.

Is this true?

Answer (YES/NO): NO